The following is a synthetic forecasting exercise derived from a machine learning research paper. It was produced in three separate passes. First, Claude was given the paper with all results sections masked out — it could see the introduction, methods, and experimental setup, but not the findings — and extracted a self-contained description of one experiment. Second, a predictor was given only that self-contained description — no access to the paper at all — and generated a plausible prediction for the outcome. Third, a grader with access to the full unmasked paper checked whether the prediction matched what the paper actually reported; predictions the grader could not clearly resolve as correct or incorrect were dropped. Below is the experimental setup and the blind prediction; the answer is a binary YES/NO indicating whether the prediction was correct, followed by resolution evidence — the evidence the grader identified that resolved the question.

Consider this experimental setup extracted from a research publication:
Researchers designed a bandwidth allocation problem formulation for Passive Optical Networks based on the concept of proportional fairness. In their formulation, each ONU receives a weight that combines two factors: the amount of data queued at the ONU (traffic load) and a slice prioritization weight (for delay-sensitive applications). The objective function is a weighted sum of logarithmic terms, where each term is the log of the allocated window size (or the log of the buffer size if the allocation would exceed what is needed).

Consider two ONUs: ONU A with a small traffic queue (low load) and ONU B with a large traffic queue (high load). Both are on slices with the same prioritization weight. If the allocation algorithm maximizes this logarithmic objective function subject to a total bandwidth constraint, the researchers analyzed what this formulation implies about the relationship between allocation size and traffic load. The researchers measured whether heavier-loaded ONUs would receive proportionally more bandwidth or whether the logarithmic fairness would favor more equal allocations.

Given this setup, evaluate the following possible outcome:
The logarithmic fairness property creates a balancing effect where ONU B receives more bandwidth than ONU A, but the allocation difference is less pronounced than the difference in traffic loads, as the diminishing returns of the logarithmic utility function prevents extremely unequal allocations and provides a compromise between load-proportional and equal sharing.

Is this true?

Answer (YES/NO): NO